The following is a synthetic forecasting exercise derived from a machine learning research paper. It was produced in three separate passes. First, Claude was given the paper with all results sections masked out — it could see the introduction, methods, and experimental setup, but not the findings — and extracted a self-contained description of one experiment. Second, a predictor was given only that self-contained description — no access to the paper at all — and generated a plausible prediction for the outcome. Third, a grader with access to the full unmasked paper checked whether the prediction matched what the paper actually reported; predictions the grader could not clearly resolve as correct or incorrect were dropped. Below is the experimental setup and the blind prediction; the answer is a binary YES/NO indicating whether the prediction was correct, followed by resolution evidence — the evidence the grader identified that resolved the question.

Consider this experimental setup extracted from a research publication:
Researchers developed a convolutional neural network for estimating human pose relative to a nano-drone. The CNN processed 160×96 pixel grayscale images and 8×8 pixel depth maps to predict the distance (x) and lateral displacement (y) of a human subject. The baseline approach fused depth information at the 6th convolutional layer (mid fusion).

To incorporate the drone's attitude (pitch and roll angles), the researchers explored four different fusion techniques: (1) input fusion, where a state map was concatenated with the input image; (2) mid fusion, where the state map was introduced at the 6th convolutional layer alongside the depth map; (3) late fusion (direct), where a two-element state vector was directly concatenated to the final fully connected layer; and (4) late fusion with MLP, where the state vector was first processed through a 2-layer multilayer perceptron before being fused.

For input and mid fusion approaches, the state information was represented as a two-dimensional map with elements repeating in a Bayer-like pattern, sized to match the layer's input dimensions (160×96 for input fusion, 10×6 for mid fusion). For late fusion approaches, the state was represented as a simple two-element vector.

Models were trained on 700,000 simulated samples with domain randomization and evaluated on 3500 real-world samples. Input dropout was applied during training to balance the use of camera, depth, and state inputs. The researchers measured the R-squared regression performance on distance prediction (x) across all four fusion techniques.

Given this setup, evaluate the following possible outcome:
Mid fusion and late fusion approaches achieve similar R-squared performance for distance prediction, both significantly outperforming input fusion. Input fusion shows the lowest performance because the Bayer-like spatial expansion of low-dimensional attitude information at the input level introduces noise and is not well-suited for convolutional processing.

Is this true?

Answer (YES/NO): NO